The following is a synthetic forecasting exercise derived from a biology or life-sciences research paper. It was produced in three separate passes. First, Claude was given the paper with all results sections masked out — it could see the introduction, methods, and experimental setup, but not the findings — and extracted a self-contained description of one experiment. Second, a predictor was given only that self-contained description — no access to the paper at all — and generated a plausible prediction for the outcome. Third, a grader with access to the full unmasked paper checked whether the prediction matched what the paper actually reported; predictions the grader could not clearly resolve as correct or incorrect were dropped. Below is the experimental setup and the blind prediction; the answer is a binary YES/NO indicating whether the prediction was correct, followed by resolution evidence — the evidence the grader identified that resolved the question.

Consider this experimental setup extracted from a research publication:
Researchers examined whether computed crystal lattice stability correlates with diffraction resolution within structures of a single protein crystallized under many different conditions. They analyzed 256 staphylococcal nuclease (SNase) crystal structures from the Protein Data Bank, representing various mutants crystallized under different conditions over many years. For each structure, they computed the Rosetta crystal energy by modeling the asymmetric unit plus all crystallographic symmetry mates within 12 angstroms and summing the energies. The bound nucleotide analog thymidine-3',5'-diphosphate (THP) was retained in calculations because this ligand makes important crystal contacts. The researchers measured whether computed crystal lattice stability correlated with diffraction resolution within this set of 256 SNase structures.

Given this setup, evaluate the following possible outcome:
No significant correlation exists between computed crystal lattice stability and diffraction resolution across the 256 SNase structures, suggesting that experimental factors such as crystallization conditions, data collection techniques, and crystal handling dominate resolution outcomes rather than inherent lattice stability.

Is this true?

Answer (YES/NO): YES